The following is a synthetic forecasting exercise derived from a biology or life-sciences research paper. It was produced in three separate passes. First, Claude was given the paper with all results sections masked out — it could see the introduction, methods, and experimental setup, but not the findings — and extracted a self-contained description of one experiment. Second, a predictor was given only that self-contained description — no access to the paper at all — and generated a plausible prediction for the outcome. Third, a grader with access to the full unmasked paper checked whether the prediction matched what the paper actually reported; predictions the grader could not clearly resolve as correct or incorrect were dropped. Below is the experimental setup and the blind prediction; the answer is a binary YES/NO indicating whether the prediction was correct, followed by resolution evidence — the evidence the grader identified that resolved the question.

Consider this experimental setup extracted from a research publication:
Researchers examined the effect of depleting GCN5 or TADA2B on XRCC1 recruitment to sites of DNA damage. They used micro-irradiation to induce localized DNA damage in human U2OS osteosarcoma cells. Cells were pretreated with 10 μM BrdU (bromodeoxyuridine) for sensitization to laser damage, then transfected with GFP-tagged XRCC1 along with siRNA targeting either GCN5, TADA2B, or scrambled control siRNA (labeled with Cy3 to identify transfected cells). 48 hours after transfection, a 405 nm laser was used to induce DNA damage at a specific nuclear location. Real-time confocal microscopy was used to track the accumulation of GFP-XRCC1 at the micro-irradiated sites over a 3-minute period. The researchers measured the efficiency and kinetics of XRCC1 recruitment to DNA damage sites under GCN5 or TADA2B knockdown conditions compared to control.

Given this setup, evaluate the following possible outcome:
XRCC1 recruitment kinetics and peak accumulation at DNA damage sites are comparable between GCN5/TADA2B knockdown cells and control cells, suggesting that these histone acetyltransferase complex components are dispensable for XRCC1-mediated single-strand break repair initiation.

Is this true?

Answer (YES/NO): NO